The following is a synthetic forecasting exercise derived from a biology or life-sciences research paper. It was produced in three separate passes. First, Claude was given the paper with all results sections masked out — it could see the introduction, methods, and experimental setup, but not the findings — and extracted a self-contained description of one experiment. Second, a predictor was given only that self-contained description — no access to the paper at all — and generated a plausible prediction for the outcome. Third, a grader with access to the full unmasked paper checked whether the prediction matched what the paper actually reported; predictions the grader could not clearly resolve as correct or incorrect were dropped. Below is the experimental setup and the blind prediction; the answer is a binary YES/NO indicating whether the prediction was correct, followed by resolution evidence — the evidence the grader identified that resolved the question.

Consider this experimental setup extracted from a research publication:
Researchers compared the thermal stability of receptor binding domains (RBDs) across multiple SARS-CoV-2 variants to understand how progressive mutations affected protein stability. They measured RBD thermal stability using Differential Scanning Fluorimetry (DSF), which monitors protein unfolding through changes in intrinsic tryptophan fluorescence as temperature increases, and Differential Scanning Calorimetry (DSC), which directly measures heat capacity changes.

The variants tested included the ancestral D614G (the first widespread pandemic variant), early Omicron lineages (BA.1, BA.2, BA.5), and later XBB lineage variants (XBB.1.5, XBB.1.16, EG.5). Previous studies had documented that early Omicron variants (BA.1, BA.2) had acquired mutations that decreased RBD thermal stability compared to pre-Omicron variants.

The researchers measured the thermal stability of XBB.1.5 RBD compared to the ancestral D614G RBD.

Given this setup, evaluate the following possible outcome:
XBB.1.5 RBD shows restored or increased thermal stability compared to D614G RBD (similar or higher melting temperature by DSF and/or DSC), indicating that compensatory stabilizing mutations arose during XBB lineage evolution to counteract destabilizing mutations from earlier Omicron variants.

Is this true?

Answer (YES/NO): YES